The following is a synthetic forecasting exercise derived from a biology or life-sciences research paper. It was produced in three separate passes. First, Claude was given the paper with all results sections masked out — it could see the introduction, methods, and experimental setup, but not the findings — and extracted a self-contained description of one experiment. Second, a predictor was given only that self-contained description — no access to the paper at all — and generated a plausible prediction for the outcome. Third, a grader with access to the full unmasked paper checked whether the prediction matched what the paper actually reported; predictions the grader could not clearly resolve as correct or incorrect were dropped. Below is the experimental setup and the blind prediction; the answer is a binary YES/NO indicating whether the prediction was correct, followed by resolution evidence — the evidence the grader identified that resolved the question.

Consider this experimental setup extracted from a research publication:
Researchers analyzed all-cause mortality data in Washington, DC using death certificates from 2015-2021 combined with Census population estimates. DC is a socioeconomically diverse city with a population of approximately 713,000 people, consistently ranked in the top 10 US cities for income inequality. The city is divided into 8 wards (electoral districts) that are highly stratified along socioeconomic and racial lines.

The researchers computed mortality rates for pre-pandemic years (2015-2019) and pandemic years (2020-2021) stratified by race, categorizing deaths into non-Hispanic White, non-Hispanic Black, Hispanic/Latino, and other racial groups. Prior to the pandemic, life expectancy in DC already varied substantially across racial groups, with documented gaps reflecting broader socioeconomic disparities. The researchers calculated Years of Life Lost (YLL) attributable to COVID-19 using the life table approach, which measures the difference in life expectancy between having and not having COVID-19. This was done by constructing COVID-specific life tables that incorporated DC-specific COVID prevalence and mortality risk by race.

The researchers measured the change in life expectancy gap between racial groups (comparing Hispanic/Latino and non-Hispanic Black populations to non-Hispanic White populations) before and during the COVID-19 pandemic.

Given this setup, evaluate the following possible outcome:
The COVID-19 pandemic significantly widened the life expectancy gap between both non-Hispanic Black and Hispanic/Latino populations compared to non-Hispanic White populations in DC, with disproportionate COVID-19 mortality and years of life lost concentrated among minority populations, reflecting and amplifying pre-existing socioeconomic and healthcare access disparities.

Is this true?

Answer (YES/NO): YES